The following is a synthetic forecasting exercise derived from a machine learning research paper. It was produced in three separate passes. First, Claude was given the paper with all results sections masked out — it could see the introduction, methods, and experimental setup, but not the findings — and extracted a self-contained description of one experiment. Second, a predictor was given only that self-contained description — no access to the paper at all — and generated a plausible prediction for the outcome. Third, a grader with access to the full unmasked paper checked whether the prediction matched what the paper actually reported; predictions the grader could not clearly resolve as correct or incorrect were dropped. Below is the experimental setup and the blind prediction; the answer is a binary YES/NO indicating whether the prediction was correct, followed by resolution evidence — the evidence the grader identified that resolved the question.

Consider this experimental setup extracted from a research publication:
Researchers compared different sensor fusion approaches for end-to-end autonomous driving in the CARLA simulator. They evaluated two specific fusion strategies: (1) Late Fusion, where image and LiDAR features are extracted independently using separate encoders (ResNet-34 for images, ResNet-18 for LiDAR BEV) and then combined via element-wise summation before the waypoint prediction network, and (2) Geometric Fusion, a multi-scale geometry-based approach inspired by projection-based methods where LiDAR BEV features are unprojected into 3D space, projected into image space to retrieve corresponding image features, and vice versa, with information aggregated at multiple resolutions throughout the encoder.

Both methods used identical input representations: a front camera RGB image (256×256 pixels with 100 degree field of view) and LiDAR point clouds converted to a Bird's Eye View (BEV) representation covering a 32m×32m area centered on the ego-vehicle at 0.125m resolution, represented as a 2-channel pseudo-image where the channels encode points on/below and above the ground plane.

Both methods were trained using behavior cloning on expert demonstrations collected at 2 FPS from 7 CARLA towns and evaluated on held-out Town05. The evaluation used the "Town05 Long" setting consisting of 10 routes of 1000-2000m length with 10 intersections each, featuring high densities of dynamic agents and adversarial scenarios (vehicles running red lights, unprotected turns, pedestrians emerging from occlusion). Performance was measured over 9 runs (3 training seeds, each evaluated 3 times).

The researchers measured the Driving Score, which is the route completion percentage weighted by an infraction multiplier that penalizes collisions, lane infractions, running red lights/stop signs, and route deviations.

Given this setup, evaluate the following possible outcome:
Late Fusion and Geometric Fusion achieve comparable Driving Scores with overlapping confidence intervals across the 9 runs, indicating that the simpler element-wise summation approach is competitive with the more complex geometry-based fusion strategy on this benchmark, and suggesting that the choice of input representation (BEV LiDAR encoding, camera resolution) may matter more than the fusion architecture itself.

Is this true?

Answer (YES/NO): NO